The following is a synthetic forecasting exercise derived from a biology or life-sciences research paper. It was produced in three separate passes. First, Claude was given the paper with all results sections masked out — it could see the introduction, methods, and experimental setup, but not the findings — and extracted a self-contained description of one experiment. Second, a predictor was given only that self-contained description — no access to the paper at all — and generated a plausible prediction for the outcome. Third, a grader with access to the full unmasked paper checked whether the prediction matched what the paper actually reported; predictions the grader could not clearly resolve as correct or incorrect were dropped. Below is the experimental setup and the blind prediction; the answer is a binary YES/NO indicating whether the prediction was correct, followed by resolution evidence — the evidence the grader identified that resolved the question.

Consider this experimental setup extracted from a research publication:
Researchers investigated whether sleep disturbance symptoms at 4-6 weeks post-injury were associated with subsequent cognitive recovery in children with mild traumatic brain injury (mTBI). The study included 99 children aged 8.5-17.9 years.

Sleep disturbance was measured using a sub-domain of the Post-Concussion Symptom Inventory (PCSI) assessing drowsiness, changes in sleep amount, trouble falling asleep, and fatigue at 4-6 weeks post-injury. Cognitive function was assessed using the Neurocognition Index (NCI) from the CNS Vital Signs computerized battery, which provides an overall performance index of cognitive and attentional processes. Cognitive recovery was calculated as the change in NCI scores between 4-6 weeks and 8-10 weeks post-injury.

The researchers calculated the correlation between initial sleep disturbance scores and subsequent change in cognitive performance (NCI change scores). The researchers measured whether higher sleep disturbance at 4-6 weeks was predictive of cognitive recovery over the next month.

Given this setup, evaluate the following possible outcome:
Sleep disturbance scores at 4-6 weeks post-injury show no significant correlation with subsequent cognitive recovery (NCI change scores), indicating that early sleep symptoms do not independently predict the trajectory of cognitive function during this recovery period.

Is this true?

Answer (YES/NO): YES